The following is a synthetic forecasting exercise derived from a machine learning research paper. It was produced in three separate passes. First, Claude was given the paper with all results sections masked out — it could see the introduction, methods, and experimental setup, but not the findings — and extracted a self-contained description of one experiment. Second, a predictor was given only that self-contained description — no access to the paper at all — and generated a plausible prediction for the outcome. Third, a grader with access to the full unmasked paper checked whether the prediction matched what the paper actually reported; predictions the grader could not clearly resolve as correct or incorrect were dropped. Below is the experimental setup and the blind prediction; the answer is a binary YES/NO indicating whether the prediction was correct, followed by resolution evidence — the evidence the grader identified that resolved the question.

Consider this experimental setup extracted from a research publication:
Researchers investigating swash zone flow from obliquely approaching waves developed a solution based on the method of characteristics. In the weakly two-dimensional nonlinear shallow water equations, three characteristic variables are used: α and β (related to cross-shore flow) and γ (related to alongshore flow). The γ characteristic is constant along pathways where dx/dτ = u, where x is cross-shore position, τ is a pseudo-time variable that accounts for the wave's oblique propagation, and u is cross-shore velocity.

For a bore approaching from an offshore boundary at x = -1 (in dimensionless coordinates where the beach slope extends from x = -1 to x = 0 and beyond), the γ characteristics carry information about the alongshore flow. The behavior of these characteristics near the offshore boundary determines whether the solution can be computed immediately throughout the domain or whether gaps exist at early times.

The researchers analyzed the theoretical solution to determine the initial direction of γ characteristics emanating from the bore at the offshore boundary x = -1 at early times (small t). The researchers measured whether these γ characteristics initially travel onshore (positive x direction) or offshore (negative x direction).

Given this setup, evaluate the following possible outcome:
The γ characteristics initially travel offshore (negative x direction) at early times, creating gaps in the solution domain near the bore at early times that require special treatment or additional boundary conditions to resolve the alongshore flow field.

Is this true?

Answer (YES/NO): NO